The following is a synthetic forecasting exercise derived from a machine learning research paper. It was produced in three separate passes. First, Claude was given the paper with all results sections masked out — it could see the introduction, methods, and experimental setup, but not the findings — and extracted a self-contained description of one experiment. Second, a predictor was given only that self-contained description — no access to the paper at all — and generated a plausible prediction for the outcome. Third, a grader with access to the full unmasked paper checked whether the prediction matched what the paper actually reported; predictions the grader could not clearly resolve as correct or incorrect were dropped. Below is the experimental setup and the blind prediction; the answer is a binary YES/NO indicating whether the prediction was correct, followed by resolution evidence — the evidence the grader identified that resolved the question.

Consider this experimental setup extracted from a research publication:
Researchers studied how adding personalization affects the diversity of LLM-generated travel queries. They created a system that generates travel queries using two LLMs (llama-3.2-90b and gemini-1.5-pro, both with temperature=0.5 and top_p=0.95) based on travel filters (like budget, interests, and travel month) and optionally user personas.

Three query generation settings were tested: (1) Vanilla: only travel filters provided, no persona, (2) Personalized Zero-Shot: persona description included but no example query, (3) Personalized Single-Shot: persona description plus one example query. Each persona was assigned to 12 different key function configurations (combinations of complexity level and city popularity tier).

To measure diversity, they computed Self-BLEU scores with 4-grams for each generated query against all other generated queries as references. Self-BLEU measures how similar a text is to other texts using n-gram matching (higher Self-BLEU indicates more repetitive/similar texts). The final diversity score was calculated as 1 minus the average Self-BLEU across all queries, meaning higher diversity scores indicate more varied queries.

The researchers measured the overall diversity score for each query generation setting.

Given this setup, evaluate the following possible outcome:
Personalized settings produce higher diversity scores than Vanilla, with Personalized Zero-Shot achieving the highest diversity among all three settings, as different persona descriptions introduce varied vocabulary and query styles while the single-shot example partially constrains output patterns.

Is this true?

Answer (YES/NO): YES